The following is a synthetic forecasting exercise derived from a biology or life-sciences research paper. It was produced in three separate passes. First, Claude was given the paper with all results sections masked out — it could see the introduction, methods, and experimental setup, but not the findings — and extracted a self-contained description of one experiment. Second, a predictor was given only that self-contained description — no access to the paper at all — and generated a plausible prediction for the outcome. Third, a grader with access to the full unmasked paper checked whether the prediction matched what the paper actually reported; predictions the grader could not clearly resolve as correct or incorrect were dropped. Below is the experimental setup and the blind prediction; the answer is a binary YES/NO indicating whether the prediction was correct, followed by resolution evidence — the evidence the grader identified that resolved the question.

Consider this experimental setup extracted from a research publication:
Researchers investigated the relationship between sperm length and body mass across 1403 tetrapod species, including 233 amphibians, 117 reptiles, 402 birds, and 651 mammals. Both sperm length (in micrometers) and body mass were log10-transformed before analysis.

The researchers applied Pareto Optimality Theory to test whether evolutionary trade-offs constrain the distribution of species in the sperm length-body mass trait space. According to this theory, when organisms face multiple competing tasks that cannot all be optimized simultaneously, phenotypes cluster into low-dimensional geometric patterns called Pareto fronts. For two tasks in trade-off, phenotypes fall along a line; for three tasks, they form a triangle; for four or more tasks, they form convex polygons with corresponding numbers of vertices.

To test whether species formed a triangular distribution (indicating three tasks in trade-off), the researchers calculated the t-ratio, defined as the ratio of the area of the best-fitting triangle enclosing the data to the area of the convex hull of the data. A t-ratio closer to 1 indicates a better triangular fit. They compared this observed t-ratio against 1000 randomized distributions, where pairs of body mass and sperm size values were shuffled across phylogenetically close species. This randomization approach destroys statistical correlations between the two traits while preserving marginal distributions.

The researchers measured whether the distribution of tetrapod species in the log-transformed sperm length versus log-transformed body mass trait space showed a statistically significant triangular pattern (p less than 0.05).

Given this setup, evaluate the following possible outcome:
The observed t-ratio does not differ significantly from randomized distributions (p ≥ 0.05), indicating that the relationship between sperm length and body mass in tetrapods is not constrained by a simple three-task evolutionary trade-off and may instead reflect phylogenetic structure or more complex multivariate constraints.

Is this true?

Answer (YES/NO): NO